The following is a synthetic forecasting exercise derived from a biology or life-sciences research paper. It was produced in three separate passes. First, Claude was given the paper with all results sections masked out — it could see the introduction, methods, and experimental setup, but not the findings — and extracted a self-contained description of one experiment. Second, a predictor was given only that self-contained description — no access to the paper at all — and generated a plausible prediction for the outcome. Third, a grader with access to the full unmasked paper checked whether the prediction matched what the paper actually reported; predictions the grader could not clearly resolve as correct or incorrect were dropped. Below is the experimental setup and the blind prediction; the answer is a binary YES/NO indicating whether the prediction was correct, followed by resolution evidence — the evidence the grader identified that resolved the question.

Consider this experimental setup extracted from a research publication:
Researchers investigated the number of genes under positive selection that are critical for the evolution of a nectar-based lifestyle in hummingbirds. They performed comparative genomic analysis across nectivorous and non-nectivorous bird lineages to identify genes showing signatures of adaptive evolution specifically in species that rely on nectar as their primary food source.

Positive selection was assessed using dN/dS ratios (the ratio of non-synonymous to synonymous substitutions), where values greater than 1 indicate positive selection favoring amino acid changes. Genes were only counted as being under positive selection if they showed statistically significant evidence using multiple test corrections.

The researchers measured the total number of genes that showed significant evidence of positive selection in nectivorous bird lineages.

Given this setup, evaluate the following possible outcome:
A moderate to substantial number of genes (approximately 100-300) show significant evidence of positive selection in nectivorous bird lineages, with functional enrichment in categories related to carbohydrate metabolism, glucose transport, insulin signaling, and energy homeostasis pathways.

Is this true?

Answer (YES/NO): NO